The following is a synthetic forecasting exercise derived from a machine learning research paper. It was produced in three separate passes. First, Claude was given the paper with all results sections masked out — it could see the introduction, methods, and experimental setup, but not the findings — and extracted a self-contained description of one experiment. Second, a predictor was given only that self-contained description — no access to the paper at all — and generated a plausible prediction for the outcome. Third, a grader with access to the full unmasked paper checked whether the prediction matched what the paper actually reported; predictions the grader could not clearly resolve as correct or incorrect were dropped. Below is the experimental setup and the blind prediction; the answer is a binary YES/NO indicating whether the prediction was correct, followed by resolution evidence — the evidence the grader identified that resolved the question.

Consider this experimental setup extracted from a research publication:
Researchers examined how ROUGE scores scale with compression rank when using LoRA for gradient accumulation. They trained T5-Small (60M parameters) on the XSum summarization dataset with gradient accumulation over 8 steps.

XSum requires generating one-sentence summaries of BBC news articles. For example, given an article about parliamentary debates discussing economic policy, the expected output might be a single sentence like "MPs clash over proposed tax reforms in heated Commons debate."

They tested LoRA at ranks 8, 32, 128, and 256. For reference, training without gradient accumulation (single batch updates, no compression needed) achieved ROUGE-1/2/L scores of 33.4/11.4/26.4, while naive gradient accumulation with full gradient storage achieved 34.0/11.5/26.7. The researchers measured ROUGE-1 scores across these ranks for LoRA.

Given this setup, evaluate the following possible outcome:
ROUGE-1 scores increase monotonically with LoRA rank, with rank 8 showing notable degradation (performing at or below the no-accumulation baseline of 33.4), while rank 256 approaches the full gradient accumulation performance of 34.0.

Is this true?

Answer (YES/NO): NO